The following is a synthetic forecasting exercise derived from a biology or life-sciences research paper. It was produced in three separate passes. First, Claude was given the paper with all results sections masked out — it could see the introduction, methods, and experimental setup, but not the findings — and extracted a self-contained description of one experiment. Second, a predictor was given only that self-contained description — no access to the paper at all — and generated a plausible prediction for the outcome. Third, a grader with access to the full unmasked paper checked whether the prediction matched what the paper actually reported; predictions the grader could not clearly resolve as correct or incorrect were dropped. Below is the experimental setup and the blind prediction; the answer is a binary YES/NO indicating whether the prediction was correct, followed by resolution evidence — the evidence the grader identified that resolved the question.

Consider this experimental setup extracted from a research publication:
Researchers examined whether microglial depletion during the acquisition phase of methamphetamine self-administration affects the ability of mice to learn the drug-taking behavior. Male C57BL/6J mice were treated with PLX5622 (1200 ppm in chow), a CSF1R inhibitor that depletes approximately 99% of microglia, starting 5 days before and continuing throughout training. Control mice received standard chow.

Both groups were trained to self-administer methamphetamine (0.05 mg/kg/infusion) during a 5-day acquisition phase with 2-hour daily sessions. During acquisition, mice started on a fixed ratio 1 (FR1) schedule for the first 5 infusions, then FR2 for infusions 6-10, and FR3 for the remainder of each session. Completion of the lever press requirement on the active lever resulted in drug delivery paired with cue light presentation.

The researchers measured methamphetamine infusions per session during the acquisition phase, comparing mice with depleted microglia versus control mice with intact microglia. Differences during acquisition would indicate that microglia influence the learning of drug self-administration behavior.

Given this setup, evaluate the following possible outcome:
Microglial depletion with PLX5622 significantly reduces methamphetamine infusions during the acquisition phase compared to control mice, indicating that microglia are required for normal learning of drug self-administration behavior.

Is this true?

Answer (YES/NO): NO